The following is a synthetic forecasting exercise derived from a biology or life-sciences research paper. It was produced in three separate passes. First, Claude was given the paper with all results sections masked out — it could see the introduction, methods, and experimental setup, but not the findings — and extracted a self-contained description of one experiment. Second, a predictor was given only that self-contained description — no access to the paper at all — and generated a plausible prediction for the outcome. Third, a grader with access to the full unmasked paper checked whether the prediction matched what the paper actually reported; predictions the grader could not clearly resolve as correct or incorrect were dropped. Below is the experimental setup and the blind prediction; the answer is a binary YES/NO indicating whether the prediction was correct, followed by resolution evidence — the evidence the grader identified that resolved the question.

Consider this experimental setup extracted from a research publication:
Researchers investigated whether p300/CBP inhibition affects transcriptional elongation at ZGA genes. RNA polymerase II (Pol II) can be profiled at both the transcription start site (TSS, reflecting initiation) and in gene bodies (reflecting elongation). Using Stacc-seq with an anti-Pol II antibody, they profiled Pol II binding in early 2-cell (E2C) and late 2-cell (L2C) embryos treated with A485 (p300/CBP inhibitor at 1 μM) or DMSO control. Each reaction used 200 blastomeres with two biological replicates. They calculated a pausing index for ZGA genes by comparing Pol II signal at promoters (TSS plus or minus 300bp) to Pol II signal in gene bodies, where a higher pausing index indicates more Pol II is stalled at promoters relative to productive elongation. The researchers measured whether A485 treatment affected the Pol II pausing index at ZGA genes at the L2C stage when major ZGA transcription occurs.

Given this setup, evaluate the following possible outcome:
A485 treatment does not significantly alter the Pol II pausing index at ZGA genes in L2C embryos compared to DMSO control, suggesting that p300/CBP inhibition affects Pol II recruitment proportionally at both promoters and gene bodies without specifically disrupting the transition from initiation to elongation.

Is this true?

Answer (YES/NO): NO